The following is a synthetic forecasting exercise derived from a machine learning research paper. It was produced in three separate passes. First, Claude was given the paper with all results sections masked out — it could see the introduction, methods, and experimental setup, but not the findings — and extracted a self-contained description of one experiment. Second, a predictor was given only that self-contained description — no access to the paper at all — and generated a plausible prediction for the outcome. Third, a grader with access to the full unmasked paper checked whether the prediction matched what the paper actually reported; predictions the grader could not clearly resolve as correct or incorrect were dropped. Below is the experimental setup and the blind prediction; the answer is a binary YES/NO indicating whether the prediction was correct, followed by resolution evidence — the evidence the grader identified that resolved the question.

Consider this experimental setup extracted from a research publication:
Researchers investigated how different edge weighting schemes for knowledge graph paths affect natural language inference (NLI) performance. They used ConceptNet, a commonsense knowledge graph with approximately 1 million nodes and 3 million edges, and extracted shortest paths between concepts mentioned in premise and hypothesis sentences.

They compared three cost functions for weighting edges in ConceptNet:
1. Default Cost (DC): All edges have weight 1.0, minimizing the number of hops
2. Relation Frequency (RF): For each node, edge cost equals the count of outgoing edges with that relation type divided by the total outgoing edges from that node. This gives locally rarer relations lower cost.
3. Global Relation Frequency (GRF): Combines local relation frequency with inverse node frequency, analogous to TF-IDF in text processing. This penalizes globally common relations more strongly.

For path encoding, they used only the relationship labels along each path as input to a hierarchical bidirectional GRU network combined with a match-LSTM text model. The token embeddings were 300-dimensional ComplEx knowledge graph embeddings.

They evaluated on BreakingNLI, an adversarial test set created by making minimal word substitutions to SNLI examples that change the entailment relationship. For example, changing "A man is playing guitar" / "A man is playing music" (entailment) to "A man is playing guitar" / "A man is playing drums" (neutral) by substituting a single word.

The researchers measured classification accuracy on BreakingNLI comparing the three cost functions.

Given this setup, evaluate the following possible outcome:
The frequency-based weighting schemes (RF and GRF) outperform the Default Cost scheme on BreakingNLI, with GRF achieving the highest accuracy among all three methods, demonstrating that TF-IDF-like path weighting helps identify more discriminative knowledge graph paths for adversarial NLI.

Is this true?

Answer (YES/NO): NO